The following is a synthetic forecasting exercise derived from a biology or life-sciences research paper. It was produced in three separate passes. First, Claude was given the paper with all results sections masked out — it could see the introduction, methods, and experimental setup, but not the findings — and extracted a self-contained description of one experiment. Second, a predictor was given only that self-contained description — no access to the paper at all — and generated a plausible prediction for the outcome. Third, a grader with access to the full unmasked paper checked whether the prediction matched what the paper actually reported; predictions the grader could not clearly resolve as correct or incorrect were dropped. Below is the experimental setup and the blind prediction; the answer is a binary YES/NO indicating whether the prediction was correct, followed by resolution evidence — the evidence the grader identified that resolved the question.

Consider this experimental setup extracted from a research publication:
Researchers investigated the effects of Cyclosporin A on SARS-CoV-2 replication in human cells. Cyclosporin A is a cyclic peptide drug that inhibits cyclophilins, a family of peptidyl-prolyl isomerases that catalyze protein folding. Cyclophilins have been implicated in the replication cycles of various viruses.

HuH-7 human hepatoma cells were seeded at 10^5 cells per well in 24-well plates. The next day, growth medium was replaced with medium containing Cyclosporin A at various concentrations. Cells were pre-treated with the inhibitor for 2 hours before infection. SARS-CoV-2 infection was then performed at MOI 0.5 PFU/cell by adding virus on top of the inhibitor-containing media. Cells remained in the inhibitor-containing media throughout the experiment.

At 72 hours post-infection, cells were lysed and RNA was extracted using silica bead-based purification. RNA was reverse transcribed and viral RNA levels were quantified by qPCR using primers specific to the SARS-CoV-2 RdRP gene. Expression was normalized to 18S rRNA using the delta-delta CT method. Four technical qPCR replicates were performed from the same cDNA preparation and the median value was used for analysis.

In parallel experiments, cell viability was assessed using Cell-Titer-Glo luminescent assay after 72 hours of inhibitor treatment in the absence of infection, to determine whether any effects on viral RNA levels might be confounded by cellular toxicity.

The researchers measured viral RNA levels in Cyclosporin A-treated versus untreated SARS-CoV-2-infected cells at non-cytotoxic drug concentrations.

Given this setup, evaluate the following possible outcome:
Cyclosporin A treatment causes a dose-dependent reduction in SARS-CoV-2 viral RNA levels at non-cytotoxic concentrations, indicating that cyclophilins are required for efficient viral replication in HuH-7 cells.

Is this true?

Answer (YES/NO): YES